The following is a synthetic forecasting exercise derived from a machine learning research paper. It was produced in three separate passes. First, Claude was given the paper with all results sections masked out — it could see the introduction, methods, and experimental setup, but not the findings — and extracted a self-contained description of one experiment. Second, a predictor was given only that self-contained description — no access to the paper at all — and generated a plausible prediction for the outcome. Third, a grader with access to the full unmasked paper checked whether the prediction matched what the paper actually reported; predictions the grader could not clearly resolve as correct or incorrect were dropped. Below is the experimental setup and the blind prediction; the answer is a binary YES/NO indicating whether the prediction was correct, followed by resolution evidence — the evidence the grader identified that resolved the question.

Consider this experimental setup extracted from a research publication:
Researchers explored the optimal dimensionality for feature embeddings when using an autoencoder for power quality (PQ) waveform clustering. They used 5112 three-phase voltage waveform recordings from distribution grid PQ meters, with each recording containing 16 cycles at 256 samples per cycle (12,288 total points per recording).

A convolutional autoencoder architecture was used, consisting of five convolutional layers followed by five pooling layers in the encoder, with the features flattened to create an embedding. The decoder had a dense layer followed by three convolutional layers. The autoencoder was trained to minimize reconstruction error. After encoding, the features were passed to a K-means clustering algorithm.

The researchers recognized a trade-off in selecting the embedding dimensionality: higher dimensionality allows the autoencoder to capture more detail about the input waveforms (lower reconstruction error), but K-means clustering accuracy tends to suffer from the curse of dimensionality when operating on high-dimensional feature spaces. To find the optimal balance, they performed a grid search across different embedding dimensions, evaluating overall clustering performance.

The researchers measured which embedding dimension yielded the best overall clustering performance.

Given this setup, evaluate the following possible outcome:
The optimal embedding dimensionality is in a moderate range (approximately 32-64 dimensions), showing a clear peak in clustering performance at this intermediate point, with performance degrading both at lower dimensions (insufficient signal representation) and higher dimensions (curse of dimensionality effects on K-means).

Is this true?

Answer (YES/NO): YES